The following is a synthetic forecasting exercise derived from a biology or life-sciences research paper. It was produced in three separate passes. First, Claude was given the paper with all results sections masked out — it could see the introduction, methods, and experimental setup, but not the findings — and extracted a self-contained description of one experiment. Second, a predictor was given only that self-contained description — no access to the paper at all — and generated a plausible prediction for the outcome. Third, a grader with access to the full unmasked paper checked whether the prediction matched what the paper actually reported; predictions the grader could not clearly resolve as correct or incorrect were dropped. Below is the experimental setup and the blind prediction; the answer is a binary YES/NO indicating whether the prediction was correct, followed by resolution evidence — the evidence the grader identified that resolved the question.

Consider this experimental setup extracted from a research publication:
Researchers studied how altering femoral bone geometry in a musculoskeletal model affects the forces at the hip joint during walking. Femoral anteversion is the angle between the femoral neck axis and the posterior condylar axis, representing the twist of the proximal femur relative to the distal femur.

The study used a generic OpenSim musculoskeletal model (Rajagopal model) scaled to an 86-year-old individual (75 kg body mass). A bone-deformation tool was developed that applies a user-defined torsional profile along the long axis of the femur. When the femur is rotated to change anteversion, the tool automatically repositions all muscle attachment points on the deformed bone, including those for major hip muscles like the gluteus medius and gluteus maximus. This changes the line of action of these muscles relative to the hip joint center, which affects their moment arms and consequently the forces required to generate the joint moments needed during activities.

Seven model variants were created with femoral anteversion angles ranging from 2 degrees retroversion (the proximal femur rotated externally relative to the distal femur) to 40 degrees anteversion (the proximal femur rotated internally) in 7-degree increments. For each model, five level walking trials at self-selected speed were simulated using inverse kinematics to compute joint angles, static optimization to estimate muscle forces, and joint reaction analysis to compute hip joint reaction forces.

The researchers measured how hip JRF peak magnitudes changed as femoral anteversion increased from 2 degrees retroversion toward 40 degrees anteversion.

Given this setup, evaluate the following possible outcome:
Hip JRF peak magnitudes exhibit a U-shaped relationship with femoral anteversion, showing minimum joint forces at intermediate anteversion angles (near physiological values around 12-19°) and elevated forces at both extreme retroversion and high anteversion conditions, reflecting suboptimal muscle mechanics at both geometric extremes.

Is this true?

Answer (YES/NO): NO